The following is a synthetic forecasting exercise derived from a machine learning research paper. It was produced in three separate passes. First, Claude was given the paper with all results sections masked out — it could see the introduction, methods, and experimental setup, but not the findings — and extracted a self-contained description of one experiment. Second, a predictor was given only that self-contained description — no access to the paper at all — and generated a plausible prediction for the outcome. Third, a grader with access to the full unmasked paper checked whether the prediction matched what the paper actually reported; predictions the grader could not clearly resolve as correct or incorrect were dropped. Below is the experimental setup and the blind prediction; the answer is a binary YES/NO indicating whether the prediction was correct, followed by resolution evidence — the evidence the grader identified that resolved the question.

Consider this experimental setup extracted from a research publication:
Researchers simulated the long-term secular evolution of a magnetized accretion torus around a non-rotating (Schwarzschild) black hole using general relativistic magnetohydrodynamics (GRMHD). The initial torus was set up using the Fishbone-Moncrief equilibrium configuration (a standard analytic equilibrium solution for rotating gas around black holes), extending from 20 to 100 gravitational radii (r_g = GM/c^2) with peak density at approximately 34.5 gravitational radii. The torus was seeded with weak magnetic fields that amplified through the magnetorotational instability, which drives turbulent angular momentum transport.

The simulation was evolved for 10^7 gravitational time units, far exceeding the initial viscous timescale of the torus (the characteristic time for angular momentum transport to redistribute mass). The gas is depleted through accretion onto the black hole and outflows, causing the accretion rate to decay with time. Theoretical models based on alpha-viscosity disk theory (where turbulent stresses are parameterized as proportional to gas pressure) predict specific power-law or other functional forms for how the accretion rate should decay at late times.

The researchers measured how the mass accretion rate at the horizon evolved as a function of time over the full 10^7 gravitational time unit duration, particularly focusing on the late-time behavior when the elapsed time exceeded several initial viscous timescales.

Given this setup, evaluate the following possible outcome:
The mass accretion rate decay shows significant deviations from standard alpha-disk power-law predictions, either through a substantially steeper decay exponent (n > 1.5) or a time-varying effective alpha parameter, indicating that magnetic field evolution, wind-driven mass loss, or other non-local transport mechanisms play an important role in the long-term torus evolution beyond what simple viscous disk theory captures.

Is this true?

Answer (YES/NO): YES